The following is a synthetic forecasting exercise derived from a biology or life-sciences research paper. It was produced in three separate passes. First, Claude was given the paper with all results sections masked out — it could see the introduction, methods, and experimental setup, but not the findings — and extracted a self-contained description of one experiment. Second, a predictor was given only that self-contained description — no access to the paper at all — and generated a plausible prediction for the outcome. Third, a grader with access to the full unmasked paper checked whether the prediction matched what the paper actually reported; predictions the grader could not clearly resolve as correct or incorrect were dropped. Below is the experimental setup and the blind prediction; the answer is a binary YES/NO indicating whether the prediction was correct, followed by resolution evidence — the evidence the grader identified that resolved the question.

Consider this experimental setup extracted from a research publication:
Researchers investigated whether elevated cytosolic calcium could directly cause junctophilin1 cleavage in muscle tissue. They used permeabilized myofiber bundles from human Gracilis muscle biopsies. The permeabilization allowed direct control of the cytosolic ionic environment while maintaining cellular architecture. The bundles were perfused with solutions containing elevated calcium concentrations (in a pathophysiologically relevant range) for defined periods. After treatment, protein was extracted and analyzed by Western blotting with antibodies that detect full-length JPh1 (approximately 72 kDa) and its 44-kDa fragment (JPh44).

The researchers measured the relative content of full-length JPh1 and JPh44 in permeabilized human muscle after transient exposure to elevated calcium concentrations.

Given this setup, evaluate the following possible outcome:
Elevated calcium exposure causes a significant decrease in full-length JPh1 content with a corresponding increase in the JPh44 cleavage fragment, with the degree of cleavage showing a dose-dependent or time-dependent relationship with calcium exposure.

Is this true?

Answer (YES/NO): YES